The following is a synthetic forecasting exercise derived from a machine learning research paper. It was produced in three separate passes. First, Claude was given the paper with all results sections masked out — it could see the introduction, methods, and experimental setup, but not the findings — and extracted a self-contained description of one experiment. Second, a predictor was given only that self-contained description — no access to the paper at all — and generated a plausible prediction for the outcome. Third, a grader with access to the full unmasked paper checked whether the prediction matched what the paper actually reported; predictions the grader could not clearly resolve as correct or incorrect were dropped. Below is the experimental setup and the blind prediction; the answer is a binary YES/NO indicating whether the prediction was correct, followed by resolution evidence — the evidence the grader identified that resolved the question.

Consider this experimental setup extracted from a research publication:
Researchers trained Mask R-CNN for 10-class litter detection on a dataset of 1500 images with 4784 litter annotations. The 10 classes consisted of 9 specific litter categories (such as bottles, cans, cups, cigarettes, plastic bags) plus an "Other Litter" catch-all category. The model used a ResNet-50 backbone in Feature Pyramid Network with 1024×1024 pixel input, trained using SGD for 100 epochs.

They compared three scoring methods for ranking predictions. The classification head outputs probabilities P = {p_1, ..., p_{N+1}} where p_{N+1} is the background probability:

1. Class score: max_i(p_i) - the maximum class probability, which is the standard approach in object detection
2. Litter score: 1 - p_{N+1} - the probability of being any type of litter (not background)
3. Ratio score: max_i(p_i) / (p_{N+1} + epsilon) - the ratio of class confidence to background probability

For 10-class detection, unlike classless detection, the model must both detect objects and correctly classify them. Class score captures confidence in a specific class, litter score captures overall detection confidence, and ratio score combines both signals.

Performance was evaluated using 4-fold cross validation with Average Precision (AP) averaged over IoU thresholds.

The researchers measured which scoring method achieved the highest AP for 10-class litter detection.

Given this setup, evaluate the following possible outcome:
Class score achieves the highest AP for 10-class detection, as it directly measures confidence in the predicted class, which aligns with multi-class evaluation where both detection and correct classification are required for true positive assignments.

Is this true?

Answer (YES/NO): NO